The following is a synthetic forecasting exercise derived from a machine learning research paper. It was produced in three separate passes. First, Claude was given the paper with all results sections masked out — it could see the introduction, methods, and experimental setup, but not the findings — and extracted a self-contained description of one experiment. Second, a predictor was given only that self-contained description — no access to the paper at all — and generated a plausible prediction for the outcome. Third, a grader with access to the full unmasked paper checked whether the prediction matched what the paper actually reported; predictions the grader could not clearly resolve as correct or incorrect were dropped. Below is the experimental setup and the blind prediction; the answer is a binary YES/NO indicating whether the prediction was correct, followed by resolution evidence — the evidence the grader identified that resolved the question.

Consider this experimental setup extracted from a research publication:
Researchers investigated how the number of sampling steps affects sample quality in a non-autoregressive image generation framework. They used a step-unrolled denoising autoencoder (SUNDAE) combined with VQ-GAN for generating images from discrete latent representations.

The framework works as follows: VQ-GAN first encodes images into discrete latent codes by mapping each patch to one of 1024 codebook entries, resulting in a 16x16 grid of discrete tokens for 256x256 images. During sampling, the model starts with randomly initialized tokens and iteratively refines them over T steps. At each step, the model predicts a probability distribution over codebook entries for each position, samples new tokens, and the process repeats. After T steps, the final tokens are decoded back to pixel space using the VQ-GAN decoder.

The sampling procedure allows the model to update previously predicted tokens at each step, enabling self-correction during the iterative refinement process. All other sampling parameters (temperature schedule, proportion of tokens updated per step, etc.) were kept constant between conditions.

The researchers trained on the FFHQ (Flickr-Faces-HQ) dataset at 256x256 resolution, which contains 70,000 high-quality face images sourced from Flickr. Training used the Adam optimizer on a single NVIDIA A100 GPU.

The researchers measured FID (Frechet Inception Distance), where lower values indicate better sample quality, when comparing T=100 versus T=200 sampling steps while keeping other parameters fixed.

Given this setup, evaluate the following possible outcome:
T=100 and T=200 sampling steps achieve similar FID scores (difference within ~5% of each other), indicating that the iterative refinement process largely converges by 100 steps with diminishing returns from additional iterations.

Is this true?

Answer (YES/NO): NO